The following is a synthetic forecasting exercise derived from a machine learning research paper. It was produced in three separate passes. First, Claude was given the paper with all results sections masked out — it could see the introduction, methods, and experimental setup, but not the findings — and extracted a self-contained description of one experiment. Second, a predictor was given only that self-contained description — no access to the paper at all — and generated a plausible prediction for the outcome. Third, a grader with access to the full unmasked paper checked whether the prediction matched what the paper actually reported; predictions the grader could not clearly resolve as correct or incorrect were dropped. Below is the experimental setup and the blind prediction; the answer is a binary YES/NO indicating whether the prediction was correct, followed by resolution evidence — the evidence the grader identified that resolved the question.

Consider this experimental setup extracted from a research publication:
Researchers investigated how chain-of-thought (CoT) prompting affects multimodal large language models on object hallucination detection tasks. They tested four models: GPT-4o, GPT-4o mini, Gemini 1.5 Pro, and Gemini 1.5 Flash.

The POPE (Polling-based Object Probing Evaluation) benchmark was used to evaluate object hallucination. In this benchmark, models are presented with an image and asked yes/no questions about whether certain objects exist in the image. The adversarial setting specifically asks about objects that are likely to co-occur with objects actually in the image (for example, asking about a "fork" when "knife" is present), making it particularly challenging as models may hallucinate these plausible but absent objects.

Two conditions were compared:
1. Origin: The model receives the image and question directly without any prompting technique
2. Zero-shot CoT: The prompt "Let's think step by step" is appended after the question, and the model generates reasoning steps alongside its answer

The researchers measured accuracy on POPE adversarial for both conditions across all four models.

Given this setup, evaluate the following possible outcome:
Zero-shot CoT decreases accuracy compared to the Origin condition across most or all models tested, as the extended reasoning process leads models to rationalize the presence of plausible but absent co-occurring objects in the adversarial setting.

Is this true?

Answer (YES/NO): YES